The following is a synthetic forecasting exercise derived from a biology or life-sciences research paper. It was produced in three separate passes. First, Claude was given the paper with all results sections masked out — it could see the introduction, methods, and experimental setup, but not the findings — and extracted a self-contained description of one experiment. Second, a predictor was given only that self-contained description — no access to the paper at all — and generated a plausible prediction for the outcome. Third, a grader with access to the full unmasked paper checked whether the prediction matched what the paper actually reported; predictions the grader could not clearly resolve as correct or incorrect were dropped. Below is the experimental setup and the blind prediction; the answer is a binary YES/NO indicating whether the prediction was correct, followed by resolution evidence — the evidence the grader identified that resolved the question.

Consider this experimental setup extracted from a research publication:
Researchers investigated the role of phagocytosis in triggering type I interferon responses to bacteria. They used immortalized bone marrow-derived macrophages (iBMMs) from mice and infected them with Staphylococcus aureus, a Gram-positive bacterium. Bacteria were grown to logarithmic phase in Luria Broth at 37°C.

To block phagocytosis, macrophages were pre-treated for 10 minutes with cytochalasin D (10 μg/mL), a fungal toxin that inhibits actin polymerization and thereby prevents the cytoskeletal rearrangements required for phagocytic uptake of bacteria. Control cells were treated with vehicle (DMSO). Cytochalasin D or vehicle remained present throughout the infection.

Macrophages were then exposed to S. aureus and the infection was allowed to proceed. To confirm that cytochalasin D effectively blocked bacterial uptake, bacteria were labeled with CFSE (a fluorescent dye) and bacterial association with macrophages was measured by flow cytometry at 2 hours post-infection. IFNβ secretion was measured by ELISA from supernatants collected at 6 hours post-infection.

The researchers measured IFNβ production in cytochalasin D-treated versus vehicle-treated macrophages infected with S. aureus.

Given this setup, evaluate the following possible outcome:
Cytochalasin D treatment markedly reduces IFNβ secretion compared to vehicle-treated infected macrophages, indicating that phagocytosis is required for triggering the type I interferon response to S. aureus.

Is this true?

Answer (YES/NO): YES